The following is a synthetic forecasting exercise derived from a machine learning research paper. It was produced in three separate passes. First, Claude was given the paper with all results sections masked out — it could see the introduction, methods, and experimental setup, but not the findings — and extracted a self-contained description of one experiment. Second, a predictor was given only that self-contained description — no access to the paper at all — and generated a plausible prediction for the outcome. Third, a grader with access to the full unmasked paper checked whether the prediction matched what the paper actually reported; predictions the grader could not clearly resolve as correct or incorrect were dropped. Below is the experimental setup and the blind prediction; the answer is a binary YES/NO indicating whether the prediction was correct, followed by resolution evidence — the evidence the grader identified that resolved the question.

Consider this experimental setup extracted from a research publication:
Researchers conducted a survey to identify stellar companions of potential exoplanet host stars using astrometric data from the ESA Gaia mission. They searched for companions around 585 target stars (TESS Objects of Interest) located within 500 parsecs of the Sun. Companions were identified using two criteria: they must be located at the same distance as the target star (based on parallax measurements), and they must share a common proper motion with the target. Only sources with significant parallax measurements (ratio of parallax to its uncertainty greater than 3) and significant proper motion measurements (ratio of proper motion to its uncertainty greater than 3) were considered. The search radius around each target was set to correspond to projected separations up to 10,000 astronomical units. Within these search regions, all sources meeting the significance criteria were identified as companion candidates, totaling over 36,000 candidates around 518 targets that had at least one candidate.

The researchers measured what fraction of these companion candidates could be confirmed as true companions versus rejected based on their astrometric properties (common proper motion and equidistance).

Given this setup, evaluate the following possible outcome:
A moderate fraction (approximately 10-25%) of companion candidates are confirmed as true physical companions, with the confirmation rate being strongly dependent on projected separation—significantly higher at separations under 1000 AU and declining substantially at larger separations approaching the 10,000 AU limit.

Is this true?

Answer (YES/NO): NO